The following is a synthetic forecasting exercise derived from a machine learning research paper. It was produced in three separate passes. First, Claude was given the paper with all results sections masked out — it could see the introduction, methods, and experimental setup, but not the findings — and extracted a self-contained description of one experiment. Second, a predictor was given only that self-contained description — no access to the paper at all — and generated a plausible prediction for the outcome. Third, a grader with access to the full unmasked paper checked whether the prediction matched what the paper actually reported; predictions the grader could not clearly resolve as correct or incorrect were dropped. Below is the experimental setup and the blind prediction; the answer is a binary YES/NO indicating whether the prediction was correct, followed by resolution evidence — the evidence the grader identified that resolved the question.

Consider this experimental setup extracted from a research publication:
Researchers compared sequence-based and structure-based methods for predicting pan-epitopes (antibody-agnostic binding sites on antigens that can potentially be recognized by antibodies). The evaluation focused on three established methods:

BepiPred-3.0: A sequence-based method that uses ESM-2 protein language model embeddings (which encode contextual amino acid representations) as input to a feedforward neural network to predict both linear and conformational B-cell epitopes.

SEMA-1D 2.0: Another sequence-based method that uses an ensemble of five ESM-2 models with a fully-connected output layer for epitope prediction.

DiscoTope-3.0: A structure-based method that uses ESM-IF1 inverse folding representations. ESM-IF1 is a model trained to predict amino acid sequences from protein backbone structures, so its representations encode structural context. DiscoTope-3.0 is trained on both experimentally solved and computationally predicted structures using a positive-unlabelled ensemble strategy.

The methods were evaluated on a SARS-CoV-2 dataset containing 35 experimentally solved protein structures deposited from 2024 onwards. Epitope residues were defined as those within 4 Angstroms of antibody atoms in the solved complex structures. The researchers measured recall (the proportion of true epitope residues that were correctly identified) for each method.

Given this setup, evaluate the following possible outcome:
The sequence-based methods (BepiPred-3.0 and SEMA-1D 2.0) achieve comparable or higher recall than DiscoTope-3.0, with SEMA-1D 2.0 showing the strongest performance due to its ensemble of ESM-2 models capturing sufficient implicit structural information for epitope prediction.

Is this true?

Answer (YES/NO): NO